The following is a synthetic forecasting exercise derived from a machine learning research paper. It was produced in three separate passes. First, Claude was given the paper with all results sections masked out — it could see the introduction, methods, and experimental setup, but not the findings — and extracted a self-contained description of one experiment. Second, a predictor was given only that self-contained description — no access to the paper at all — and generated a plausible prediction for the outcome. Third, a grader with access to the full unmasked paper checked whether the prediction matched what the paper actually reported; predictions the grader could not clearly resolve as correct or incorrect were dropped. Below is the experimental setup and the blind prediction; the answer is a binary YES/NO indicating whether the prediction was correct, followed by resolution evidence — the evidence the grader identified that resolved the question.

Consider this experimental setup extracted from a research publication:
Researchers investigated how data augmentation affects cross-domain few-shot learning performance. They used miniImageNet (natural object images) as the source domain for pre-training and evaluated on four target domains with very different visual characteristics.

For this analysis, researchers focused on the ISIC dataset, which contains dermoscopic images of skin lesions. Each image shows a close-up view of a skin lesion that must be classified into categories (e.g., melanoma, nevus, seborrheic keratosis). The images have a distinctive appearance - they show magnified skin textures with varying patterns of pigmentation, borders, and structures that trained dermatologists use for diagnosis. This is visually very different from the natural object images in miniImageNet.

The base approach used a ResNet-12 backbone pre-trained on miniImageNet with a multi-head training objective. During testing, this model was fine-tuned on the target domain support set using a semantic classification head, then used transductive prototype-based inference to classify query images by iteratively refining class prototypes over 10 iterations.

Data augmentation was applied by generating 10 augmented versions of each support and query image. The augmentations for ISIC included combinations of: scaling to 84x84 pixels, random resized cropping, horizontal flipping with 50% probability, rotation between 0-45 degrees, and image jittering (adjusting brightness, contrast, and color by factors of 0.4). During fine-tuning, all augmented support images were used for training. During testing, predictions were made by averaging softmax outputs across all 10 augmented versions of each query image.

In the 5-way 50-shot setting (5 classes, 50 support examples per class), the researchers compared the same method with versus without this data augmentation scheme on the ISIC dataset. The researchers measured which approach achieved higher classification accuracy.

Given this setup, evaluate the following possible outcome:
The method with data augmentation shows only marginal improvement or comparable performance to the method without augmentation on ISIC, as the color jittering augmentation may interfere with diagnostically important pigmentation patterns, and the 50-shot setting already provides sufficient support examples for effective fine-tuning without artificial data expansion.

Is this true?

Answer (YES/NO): YES